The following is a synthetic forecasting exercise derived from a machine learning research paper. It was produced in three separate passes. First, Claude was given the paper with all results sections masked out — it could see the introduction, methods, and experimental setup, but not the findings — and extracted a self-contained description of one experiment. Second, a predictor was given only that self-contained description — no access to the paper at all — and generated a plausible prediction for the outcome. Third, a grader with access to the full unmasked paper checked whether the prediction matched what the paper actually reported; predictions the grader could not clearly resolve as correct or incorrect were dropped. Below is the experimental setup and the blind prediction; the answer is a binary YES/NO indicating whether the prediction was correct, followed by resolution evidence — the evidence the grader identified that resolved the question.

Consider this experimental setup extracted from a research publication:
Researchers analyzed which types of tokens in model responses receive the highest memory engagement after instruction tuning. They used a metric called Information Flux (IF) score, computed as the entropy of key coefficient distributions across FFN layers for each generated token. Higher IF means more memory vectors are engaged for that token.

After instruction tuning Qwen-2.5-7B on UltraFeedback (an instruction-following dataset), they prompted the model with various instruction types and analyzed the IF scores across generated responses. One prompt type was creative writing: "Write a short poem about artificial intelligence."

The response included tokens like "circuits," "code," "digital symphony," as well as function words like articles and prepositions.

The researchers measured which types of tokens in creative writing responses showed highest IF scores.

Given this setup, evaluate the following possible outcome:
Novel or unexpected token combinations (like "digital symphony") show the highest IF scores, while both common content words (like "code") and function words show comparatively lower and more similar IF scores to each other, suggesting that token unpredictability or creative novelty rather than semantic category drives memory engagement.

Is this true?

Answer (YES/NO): NO